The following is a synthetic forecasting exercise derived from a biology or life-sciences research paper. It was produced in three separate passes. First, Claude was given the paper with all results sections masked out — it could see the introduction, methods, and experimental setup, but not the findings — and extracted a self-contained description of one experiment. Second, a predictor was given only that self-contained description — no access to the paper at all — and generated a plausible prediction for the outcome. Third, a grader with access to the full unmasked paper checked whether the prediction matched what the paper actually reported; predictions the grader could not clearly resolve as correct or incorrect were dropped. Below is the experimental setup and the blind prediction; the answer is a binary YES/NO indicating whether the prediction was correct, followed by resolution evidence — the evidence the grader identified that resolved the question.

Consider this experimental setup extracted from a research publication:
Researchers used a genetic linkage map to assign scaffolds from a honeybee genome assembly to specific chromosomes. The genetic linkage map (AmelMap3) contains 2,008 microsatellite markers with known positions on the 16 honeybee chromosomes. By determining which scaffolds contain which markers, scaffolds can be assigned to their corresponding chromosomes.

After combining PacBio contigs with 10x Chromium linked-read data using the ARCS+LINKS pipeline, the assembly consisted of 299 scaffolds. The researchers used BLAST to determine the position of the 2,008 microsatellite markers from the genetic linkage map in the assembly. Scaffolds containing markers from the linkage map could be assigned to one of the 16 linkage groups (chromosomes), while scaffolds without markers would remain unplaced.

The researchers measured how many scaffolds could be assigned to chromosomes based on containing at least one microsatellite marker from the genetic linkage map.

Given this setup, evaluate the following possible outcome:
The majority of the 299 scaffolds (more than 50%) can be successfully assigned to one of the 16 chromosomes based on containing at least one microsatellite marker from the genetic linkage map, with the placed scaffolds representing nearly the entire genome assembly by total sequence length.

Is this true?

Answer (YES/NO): NO